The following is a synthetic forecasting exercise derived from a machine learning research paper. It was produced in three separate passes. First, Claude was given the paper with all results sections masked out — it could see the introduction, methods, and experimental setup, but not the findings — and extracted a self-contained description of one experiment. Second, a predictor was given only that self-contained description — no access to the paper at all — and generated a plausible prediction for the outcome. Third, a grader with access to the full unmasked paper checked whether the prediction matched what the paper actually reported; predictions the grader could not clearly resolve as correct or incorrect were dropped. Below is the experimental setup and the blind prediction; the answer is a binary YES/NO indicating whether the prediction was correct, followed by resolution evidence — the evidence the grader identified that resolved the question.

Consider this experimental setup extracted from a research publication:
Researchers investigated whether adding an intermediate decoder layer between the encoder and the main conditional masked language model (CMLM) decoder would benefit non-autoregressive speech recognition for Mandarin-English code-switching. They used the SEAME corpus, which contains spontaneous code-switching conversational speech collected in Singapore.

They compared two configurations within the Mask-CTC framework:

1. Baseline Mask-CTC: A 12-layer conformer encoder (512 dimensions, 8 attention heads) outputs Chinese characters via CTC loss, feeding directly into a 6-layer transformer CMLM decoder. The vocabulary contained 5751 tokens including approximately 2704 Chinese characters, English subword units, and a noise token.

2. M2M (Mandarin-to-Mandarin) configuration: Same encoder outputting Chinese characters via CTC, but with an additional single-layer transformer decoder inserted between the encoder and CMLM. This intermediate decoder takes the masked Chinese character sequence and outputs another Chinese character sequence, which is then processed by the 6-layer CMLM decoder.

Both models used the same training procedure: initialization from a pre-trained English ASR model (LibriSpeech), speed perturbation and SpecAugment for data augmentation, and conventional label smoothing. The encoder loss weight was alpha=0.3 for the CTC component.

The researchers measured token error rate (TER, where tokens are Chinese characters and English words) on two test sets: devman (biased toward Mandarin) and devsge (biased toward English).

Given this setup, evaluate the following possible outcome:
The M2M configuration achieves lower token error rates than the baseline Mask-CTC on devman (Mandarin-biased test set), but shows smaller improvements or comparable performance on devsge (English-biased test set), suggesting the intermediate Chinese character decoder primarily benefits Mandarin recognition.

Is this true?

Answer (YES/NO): NO